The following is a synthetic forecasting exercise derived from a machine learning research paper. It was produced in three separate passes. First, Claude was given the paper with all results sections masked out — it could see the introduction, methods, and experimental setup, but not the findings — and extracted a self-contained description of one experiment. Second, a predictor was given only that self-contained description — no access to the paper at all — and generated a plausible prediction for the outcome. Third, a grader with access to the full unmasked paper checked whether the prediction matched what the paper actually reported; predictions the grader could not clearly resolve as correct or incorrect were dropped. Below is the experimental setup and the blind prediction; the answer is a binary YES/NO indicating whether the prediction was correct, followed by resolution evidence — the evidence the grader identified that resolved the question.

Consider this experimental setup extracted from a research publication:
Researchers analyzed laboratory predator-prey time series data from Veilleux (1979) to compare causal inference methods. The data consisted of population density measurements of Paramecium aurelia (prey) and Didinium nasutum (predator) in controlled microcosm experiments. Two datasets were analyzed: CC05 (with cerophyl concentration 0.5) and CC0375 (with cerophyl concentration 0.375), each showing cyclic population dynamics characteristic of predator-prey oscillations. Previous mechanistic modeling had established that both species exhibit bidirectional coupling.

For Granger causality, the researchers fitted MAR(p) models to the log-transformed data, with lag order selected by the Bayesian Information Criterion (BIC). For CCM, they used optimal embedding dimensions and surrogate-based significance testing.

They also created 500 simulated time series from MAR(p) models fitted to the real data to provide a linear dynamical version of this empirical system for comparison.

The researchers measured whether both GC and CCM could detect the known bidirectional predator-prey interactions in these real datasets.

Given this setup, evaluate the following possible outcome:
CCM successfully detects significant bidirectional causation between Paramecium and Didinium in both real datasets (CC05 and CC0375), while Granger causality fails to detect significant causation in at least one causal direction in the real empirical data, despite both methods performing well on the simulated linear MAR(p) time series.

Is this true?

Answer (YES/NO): NO